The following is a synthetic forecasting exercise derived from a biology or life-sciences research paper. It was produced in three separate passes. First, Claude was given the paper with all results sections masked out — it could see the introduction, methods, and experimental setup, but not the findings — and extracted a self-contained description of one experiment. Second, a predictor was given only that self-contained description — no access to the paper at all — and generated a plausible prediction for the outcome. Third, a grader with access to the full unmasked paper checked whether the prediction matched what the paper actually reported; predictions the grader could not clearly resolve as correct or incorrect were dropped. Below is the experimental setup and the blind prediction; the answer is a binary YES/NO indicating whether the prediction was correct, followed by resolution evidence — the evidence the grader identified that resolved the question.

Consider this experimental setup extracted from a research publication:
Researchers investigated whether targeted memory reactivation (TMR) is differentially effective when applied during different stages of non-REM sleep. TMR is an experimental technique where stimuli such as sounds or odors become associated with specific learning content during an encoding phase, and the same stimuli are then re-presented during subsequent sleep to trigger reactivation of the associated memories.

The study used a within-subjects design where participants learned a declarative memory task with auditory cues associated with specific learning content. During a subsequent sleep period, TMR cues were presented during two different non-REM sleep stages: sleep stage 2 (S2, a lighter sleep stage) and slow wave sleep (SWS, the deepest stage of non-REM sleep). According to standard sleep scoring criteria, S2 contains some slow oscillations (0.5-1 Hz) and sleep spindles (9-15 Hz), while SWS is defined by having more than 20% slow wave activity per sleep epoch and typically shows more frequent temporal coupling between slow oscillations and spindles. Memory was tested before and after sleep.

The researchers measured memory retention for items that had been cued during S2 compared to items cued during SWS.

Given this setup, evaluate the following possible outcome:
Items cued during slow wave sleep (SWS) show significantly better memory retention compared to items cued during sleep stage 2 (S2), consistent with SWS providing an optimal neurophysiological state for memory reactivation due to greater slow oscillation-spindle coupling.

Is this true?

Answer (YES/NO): NO